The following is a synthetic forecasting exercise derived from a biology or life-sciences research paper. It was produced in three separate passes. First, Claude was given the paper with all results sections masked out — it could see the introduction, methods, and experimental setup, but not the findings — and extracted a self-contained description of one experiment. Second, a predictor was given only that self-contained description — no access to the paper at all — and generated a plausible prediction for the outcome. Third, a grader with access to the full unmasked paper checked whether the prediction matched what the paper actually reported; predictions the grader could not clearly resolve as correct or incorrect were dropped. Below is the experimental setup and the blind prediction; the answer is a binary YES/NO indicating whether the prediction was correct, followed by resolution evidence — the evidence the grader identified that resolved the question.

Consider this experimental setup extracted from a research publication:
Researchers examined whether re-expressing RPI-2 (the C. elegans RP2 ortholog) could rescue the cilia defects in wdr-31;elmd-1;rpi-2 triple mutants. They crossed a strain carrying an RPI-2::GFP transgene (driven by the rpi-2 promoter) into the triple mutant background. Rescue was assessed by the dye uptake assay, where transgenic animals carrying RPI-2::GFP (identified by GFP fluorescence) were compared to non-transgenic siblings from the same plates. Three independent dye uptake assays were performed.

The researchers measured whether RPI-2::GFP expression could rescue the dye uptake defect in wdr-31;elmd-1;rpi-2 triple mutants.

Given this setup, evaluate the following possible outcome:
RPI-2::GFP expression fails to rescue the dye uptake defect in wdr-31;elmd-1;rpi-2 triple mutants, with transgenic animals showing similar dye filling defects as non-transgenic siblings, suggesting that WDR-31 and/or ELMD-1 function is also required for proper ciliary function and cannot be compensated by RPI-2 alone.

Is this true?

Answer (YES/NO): NO